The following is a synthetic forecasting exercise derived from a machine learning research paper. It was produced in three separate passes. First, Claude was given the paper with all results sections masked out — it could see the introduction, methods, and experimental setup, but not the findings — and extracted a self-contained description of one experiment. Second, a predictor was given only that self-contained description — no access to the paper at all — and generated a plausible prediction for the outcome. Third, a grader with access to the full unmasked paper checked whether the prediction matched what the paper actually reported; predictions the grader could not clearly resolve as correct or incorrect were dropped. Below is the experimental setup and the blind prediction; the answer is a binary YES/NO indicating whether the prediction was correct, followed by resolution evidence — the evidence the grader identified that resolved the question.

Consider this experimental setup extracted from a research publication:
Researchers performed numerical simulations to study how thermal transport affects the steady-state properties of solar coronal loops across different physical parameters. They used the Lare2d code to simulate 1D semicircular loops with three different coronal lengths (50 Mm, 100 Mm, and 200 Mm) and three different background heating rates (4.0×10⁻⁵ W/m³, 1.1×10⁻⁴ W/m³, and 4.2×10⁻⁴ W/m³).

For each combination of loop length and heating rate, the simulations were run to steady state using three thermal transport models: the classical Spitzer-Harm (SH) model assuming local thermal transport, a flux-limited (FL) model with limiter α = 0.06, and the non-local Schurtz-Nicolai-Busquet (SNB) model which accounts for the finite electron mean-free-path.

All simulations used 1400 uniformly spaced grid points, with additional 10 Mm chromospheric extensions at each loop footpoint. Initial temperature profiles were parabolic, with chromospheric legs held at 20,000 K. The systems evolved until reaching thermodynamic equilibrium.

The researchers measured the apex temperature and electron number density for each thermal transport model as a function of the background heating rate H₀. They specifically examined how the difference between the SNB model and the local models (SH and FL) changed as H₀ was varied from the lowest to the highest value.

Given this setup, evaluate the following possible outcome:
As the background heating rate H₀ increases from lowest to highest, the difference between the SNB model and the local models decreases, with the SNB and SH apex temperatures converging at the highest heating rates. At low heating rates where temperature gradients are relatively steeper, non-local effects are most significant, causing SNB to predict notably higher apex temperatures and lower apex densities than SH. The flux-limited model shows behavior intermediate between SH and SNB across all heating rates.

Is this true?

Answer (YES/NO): NO